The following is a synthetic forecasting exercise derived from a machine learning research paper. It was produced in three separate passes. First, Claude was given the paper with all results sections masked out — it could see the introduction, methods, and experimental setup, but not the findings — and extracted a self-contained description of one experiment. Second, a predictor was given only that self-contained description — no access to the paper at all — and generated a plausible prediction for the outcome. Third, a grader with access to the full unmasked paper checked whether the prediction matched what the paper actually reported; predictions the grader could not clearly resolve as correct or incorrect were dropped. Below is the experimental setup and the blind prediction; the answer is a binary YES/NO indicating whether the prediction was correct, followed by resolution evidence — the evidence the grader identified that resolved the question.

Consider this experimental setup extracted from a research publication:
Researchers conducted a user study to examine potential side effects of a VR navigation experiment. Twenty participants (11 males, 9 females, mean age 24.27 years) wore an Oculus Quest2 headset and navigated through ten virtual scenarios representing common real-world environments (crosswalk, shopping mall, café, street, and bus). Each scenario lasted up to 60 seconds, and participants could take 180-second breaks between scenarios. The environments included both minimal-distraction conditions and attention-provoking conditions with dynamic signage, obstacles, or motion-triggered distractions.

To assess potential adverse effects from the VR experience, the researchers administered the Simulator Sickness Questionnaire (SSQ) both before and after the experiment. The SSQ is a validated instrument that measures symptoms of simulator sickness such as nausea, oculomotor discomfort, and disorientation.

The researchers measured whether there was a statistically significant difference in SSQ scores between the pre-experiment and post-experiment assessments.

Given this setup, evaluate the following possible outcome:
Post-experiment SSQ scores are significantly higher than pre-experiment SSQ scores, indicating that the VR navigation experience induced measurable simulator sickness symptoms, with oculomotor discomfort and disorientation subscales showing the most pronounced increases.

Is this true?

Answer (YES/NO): NO